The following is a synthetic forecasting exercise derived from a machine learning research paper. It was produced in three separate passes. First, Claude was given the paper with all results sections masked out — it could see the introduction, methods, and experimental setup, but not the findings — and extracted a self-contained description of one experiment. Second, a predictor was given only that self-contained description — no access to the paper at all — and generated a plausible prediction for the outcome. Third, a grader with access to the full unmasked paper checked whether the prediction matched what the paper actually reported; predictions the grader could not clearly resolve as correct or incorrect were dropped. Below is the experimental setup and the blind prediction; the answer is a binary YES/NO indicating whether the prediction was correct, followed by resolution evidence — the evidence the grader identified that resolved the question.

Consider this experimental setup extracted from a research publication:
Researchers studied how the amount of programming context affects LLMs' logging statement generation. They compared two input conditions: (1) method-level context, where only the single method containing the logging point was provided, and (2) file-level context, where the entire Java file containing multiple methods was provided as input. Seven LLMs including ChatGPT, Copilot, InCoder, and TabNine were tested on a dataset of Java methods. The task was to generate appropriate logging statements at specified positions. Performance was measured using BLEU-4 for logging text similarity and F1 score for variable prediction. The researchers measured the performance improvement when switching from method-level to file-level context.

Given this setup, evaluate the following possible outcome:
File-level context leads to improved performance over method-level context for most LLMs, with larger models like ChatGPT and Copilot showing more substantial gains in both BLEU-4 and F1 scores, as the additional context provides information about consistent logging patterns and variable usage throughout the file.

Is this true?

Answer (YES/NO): NO